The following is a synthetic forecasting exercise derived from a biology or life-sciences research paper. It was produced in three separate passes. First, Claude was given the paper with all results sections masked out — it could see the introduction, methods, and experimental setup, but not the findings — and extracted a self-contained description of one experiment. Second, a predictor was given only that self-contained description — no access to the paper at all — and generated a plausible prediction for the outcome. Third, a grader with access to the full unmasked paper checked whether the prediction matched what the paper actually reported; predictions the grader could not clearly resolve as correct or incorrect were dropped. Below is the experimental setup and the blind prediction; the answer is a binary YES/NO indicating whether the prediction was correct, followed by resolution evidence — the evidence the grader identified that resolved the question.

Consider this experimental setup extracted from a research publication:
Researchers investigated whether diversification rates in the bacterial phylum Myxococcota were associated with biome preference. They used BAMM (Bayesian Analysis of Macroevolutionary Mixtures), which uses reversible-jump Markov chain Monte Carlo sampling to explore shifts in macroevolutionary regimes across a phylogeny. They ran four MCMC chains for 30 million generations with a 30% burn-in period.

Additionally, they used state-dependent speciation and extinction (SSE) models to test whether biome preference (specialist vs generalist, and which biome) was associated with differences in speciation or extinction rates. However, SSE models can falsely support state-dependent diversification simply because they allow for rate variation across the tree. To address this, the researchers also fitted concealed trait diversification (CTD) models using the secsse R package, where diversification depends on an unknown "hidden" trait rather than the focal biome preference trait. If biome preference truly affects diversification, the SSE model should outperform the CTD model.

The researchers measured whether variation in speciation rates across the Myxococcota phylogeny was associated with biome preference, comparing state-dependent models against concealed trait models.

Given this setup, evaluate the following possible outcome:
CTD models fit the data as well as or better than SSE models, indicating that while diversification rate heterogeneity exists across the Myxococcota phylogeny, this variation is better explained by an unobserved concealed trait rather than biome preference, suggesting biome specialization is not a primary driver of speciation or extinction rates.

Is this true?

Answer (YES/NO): YES